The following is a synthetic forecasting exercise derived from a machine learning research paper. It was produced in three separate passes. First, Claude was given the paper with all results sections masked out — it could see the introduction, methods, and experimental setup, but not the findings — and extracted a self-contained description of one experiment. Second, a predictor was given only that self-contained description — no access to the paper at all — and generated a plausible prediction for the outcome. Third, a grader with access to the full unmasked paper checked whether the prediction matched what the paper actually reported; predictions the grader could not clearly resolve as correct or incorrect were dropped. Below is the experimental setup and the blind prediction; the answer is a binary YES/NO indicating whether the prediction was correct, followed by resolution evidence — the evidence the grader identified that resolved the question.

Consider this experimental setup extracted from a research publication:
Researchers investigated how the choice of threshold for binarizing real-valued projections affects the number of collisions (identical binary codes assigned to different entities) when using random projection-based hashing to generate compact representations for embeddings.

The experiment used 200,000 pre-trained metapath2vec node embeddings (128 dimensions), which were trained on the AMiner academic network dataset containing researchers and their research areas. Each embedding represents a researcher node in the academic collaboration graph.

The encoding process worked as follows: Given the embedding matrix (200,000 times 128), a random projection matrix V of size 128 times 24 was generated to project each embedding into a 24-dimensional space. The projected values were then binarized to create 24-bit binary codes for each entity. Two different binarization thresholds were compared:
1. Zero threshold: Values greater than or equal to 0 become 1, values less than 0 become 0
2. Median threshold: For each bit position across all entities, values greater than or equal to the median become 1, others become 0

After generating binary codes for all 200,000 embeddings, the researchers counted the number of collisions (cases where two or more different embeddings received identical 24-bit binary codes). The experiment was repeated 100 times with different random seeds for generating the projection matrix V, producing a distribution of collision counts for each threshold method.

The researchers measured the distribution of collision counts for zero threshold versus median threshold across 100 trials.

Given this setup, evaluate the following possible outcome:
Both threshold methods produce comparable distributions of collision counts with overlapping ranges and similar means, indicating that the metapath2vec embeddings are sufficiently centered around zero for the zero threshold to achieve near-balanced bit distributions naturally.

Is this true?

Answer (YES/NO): NO